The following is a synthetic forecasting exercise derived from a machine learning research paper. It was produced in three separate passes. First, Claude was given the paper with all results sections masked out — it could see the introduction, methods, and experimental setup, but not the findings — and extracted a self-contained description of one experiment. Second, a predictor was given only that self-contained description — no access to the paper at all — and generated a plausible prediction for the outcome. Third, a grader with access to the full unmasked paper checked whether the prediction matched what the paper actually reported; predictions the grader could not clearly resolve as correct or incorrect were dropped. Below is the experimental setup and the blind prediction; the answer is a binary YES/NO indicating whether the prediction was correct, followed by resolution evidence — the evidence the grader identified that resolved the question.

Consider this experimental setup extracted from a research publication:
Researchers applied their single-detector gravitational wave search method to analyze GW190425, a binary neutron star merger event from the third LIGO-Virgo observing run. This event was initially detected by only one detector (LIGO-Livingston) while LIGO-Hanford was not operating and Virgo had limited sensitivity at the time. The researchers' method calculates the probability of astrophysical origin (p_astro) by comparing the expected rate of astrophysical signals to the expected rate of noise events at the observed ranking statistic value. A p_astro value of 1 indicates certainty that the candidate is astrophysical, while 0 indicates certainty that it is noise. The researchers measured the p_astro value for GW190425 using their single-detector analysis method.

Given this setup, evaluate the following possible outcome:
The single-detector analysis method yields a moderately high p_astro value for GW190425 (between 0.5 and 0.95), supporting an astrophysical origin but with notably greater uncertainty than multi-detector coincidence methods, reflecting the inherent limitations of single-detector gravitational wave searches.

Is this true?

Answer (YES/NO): YES